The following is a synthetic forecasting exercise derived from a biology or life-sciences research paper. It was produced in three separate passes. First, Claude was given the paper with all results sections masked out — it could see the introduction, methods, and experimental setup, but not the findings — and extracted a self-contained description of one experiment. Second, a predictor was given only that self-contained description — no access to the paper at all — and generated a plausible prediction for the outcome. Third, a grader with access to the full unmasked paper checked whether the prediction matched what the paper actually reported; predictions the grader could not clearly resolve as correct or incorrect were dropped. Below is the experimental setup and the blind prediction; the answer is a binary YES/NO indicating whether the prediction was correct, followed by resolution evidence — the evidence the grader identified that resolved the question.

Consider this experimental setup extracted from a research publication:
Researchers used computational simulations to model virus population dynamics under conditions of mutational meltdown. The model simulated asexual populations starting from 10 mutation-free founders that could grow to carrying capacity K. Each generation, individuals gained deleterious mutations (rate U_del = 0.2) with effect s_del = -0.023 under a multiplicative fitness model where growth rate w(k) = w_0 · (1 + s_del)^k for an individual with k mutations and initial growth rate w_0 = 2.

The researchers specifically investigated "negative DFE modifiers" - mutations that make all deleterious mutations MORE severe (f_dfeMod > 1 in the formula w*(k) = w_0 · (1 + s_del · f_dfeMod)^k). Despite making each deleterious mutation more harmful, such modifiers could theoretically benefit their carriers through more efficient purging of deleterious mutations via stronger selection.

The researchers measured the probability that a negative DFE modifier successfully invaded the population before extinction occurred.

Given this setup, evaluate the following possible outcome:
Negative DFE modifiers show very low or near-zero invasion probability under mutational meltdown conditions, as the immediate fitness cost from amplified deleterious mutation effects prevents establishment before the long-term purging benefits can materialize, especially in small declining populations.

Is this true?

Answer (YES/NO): YES